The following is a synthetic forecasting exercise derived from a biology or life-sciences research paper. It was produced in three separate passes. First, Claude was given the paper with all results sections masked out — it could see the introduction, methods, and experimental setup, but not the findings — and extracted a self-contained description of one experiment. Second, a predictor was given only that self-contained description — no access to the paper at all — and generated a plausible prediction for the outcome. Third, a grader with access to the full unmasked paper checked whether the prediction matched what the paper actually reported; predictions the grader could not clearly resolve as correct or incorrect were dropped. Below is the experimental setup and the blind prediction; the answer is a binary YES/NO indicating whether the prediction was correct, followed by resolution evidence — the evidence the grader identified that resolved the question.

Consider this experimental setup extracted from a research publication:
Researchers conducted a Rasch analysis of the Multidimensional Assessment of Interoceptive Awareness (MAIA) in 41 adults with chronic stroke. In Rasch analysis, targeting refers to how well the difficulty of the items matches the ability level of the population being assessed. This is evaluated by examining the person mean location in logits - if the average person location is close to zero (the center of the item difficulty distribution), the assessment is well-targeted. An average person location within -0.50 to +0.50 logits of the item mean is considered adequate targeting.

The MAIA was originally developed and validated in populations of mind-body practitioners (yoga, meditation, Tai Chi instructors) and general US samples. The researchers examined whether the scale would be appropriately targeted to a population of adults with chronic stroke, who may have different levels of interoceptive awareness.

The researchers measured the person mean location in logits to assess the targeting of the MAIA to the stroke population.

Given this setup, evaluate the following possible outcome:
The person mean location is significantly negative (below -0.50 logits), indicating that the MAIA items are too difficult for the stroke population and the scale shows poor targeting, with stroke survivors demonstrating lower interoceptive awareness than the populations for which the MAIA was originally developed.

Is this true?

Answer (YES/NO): NO